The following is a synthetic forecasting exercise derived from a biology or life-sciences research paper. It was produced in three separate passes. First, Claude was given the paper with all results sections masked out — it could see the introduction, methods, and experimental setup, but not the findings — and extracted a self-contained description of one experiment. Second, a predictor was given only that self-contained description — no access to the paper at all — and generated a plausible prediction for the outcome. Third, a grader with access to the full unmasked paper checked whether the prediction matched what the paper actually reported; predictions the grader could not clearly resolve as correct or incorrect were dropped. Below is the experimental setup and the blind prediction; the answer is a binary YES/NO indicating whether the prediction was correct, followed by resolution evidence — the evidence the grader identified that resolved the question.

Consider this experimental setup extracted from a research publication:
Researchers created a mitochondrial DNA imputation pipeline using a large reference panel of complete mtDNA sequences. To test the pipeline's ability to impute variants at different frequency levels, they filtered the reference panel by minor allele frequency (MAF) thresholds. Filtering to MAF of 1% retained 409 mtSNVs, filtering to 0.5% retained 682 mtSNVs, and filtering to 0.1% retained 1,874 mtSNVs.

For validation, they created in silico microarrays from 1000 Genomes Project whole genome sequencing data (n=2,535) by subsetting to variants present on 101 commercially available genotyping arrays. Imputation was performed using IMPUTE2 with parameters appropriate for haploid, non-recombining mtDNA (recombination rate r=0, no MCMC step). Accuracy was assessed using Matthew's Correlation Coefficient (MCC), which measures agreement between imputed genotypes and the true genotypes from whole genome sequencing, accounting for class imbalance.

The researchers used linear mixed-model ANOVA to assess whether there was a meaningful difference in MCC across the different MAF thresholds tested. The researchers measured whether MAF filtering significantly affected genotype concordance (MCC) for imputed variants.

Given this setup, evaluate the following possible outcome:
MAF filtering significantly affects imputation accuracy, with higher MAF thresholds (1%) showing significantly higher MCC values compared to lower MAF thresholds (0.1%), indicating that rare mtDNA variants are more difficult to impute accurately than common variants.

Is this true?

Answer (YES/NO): YES